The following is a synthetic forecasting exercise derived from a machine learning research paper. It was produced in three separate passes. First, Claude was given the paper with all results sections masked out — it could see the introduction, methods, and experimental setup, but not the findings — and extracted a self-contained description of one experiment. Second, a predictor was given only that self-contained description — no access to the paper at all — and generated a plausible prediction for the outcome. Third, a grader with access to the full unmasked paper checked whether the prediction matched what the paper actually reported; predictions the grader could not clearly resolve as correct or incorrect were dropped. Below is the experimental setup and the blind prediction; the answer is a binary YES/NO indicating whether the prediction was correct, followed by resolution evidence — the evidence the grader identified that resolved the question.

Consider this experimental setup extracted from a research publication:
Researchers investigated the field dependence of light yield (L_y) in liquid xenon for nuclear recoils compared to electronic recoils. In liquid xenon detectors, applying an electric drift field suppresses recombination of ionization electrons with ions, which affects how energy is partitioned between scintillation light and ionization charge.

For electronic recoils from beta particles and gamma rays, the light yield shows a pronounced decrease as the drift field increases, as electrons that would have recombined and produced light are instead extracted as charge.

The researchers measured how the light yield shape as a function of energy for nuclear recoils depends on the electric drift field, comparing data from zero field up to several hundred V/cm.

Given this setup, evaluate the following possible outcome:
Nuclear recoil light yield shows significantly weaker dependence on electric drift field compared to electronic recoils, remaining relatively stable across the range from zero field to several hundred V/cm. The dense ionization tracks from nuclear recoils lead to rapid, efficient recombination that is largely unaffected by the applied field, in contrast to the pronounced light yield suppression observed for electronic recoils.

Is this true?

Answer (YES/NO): YES